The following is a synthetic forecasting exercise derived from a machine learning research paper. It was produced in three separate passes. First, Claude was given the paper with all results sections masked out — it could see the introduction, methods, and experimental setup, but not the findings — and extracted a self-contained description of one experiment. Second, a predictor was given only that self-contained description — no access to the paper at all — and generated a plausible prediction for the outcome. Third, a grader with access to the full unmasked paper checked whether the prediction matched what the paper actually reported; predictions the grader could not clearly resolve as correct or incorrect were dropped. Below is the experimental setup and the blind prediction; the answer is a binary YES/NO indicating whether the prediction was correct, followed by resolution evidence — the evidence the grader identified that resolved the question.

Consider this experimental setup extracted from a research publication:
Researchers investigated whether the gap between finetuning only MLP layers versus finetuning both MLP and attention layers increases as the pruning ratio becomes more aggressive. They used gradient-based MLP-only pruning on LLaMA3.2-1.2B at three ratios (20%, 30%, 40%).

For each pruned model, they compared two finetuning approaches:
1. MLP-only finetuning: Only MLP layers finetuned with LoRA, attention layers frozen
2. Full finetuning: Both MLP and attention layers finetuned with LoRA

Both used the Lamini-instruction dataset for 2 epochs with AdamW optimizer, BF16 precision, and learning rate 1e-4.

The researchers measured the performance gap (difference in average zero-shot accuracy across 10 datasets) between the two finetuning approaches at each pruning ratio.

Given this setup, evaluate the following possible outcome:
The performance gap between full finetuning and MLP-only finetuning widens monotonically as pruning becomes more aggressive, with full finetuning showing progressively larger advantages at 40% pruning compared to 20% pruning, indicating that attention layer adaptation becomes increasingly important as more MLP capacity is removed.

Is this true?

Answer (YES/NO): YES